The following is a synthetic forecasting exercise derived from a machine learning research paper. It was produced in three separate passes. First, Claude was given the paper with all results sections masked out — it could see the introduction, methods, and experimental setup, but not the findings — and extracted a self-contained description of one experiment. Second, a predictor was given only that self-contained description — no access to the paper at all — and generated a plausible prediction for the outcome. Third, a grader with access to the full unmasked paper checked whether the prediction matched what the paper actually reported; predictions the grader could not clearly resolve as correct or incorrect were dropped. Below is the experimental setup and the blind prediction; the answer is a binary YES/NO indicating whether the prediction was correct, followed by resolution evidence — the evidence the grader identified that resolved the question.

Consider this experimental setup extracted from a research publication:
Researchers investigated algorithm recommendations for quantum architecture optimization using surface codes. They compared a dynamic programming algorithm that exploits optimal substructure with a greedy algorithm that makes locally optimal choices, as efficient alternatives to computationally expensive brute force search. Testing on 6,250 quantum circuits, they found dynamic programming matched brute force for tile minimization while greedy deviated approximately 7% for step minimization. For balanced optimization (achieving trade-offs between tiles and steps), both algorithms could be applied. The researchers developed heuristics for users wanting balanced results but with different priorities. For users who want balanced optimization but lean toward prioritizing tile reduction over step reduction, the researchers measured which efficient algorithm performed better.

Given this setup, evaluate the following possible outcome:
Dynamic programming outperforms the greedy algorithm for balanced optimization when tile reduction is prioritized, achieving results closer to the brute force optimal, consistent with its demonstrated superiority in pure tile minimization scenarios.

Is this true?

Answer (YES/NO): YES